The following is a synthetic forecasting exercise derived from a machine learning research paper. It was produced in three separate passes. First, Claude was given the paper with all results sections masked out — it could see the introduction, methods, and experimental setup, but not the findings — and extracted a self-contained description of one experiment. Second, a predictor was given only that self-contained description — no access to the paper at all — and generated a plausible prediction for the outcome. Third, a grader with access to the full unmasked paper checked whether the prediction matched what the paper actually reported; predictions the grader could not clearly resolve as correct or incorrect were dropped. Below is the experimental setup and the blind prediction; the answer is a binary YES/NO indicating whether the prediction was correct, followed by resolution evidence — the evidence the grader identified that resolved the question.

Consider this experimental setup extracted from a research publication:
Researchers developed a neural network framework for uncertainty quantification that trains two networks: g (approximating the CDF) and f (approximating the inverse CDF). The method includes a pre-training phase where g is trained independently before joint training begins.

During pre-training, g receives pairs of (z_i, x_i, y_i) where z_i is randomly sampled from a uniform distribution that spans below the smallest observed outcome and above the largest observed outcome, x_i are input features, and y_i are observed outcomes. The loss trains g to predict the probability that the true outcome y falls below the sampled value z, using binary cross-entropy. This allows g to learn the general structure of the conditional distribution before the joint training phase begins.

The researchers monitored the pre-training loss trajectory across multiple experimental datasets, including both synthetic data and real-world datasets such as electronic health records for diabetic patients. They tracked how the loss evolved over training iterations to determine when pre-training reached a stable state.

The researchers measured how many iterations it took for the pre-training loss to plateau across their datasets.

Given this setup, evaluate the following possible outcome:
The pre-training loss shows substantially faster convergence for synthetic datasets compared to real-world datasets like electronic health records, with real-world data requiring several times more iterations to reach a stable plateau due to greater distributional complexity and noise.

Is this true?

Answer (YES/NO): NO